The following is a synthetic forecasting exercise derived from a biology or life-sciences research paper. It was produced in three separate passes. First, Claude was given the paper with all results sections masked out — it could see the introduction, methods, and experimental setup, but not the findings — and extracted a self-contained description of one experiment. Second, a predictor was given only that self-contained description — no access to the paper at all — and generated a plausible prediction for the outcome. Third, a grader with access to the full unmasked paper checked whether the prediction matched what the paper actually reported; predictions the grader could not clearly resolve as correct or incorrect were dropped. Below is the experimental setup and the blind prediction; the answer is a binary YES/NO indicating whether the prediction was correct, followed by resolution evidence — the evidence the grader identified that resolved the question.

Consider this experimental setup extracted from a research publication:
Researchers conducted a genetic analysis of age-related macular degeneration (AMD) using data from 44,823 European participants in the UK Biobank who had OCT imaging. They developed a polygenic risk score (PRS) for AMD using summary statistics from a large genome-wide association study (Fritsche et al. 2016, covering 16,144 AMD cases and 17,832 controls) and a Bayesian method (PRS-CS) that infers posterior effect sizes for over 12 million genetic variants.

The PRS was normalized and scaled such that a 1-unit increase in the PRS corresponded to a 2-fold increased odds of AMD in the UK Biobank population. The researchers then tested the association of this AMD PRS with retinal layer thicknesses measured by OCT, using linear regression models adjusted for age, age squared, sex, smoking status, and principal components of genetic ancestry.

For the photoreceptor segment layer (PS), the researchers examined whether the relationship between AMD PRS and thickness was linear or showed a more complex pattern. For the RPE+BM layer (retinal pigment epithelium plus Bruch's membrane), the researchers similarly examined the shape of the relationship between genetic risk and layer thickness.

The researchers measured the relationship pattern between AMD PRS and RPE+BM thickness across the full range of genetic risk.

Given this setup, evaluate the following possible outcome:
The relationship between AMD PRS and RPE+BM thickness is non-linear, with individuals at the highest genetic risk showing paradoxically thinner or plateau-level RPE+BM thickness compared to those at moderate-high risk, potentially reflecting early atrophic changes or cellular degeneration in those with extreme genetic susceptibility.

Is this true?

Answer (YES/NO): NO